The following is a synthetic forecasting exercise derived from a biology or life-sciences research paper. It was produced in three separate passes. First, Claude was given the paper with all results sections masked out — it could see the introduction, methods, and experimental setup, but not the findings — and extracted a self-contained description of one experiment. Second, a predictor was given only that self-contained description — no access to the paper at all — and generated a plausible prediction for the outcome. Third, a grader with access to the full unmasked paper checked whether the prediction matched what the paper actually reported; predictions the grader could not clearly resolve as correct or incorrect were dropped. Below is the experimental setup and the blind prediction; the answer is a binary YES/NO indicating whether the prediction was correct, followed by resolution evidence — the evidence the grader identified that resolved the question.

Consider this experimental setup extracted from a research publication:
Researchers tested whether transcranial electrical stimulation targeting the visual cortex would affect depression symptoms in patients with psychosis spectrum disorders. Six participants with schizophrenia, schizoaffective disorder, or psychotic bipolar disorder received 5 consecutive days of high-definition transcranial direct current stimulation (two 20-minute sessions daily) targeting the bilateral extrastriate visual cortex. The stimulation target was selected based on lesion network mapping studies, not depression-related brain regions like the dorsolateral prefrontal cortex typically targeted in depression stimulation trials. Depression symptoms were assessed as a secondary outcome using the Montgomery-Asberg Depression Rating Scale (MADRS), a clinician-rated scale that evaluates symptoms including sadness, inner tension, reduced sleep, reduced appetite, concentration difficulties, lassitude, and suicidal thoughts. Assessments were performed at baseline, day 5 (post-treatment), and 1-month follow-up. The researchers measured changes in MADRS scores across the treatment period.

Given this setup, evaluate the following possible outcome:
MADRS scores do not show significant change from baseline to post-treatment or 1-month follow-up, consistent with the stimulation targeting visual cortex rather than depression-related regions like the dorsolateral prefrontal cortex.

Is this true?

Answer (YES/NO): YES